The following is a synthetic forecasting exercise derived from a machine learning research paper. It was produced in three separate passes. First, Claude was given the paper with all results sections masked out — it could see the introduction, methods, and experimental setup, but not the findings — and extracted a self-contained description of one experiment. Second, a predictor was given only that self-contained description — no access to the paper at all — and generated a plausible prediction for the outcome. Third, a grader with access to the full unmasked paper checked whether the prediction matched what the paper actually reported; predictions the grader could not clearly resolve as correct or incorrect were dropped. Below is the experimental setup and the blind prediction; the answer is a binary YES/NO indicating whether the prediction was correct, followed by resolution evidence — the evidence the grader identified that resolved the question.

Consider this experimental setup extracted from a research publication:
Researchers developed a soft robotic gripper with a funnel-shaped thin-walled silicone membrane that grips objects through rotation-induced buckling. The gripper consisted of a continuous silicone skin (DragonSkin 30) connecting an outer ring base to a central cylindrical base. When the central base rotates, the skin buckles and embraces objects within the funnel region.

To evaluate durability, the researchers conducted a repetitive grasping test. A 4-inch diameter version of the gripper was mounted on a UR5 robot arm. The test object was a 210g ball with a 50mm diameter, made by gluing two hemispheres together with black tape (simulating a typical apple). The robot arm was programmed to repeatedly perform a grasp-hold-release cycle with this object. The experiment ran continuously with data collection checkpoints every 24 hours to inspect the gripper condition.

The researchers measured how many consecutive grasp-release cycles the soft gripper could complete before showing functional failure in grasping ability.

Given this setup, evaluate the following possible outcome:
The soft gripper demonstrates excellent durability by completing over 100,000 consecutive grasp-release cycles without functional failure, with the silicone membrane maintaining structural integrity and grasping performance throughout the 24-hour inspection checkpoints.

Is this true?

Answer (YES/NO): NO